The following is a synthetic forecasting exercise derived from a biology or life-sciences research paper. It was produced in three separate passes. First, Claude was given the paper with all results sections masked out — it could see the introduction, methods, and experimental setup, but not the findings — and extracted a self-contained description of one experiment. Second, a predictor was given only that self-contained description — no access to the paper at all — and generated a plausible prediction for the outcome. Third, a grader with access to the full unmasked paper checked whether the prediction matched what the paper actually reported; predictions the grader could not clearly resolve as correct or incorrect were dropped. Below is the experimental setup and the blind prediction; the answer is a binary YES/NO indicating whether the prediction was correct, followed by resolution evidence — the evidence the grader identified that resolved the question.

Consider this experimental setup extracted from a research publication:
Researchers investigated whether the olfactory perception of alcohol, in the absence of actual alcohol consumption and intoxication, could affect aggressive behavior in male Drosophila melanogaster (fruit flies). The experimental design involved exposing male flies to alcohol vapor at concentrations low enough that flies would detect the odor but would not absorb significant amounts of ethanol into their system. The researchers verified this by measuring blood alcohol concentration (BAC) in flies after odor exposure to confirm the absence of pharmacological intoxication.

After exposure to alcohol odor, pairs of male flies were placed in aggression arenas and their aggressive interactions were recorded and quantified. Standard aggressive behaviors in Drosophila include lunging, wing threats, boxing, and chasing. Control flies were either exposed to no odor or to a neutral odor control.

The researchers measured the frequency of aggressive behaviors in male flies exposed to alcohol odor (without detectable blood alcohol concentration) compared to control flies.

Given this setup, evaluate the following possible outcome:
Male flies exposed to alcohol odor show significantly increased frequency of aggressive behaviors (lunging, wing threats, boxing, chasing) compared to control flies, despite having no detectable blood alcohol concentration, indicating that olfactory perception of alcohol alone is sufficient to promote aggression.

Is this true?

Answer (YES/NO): YES